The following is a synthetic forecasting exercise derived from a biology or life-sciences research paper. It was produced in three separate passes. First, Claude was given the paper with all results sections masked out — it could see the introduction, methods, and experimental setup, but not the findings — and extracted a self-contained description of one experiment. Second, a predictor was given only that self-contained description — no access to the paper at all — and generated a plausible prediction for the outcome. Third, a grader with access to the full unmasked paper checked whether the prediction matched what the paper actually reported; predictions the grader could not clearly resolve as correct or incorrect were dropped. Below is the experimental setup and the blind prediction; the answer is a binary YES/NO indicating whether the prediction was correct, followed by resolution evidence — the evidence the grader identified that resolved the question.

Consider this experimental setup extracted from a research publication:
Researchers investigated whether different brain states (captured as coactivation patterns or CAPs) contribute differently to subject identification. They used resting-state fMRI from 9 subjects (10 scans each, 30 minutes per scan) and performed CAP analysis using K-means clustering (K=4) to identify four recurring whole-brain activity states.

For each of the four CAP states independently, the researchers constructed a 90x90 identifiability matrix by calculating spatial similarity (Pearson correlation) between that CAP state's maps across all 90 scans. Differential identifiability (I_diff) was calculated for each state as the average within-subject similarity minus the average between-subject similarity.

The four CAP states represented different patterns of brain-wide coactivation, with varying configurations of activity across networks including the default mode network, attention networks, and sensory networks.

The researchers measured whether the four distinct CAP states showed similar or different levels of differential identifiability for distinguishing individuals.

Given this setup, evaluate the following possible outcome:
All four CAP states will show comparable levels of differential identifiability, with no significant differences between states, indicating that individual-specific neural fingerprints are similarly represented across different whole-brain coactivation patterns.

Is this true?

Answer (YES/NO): NO